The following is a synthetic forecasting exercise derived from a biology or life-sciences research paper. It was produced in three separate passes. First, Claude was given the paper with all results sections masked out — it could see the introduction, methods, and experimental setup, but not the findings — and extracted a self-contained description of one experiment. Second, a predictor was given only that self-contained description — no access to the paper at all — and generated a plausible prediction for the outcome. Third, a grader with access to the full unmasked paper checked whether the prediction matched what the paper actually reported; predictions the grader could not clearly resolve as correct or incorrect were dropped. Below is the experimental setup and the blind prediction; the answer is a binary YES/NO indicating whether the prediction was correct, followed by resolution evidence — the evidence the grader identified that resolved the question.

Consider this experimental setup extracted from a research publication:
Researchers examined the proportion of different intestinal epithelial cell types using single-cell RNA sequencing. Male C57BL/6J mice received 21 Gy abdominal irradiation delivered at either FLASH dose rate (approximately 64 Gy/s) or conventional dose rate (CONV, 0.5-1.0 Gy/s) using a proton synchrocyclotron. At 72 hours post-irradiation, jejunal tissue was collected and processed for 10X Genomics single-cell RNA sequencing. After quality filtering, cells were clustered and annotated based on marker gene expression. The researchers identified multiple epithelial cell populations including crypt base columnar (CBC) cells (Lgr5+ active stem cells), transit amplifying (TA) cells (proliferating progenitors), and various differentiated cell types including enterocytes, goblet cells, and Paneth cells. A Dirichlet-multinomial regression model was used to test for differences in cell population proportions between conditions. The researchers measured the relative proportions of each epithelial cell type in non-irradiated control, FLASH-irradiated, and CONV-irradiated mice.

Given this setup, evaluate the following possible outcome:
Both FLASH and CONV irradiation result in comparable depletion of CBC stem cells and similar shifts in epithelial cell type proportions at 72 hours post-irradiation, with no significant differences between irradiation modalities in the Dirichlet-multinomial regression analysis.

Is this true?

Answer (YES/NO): NO